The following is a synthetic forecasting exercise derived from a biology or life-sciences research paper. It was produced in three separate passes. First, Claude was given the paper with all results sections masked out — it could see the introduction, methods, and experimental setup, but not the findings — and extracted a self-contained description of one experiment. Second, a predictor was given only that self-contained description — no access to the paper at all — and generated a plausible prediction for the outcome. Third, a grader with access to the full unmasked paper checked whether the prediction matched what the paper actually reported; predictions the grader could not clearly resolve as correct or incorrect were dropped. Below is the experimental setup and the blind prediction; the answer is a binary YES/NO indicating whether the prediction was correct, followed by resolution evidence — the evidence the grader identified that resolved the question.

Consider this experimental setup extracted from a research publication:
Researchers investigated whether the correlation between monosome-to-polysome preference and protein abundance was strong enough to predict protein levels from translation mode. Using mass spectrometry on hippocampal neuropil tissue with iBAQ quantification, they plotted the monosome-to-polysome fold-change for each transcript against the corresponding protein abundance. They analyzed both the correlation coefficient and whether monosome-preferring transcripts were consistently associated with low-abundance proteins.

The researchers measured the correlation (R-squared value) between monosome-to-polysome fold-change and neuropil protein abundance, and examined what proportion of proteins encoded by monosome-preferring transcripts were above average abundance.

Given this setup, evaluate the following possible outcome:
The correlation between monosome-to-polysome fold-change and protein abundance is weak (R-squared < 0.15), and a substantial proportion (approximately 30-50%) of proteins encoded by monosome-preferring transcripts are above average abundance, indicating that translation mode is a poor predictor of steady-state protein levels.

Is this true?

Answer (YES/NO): YES